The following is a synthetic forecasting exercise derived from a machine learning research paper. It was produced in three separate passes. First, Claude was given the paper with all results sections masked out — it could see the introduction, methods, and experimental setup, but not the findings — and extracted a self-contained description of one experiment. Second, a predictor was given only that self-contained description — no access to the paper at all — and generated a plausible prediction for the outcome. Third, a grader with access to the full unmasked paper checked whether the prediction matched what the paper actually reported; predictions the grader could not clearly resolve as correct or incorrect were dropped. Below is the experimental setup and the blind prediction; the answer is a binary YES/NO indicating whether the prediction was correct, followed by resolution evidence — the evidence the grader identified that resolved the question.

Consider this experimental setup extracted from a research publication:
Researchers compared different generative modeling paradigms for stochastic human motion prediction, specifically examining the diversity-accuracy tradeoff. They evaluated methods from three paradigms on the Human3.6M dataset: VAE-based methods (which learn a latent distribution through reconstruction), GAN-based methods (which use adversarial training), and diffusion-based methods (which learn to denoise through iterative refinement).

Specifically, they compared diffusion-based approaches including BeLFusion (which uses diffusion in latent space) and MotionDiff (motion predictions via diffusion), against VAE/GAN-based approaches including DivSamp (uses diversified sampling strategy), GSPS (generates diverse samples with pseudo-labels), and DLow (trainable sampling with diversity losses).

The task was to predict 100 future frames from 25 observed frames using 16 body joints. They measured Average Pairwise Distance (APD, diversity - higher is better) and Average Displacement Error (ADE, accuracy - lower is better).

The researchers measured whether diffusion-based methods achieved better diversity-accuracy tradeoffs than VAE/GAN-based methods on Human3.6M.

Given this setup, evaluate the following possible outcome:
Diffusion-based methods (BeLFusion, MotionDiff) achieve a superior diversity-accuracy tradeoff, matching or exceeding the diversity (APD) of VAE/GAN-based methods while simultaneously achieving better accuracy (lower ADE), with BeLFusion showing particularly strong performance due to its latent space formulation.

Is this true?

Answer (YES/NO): NO